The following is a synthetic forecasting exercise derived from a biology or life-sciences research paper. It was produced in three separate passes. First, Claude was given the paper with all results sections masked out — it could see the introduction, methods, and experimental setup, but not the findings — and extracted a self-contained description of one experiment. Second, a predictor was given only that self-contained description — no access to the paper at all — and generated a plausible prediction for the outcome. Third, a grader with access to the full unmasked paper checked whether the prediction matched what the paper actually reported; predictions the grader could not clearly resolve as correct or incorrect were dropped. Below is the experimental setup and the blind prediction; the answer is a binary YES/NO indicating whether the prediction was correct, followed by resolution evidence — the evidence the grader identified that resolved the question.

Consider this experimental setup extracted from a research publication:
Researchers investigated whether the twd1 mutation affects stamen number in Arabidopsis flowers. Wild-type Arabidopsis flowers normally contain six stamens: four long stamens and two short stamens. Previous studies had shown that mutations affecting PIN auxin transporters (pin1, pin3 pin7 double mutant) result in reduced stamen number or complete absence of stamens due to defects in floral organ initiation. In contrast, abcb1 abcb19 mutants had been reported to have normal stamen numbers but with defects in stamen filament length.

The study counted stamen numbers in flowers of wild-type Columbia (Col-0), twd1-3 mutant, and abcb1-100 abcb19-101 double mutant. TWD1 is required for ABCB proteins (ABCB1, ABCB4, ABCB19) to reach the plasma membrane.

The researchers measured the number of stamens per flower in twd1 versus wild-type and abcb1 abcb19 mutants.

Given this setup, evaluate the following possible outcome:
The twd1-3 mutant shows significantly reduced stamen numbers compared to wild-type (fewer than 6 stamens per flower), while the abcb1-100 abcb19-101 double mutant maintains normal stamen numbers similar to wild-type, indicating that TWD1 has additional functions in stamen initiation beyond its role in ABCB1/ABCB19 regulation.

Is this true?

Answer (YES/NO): NO